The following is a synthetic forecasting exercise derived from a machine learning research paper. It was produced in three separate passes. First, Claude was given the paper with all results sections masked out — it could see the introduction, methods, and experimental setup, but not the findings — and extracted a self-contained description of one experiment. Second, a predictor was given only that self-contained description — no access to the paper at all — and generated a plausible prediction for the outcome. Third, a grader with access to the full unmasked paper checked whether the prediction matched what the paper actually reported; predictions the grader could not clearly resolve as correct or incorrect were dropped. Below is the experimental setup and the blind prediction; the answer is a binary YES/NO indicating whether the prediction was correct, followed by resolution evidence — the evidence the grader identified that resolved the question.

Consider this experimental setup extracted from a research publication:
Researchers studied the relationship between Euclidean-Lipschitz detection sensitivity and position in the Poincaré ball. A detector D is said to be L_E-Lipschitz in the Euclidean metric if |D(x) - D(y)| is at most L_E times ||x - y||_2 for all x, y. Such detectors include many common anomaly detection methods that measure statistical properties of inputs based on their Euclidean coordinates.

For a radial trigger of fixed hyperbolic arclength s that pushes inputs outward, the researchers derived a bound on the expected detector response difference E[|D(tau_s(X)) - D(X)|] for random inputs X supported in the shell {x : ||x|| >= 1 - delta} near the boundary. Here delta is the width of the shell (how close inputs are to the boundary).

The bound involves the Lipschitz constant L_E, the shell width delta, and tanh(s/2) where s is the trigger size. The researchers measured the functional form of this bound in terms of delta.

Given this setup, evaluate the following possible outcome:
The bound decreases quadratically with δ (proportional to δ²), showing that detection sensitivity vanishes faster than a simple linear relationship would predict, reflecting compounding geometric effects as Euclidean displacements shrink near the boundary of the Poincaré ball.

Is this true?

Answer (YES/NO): NO